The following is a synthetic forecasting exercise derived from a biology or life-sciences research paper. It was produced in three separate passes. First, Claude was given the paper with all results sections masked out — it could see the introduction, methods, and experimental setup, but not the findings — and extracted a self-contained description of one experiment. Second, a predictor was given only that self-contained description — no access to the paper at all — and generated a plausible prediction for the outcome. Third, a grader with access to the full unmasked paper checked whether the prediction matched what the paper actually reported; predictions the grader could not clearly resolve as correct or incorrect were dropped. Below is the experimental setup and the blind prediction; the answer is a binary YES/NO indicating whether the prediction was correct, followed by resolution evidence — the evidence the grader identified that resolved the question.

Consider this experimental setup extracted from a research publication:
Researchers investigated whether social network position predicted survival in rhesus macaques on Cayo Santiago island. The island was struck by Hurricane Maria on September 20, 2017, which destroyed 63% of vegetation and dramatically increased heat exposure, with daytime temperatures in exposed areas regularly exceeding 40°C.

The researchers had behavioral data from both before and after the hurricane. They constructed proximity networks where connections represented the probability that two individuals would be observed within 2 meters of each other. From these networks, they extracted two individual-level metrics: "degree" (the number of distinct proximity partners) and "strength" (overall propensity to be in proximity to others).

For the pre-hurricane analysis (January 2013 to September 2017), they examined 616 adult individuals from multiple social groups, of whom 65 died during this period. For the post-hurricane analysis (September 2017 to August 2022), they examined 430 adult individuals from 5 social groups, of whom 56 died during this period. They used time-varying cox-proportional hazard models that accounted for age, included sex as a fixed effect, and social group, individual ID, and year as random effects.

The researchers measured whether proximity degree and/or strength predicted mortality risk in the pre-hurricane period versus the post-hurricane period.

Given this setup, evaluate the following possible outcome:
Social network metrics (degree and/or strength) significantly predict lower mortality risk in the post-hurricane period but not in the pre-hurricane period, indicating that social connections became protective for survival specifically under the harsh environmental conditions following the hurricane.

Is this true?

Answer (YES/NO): YES